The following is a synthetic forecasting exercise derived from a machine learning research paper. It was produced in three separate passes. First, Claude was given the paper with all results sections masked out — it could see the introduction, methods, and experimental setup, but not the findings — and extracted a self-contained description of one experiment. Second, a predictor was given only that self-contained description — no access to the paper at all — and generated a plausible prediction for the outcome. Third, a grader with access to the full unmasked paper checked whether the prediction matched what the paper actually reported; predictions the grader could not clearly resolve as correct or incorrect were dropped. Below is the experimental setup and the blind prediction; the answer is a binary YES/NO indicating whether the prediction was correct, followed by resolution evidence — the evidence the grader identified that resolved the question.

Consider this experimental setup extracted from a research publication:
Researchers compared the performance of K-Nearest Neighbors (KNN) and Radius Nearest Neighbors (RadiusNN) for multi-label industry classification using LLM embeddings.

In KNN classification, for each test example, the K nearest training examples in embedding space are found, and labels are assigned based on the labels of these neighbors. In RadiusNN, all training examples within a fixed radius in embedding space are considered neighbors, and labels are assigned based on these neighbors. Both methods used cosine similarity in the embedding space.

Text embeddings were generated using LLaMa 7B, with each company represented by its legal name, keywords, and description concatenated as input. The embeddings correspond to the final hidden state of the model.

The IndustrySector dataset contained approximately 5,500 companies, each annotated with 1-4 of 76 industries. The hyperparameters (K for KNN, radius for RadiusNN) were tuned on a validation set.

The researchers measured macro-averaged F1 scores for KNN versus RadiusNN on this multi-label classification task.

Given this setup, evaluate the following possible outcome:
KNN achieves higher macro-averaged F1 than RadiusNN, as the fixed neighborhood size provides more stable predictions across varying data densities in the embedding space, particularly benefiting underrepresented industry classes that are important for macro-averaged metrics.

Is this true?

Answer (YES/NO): YES